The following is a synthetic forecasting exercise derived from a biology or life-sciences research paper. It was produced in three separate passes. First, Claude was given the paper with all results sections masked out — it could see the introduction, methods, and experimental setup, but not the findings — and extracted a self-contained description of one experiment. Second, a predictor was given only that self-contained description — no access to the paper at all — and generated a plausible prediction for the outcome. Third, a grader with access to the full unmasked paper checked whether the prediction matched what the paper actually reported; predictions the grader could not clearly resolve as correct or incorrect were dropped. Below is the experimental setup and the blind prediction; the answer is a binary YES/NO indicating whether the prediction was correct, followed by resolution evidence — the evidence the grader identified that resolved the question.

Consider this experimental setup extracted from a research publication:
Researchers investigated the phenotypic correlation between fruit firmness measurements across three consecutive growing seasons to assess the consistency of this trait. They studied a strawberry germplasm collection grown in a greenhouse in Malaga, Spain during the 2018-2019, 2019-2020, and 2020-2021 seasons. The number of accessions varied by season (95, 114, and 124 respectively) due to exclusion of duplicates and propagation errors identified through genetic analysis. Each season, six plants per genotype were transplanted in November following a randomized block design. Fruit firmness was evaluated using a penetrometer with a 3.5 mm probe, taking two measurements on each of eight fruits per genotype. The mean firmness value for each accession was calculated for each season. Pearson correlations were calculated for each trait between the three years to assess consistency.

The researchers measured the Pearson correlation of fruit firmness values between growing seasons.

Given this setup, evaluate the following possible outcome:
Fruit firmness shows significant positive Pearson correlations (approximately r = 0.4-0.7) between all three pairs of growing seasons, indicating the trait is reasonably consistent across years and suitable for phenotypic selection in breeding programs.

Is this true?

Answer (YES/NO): NO